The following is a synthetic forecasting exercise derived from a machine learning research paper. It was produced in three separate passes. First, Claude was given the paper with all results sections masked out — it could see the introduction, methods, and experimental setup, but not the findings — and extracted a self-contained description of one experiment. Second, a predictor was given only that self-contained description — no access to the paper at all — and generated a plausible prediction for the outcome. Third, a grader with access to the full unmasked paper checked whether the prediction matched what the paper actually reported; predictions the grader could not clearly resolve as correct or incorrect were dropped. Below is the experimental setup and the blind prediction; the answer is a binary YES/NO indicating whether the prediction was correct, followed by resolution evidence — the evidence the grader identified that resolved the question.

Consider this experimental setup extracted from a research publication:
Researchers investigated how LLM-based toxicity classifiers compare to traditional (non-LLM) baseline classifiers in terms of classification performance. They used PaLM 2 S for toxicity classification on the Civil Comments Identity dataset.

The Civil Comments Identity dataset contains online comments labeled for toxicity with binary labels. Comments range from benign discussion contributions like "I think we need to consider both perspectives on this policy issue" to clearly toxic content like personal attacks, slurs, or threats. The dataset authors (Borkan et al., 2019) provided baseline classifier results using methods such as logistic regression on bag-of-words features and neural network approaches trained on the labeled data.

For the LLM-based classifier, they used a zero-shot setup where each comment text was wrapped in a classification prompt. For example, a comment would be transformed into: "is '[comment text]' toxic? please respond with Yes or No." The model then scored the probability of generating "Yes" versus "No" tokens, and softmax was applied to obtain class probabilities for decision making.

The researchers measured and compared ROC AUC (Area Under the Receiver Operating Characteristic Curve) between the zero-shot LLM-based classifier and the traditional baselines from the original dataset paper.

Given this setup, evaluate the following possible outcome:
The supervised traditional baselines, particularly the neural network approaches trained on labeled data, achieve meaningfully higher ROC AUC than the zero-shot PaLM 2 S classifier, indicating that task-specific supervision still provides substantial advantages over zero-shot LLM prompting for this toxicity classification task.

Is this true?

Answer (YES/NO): YES